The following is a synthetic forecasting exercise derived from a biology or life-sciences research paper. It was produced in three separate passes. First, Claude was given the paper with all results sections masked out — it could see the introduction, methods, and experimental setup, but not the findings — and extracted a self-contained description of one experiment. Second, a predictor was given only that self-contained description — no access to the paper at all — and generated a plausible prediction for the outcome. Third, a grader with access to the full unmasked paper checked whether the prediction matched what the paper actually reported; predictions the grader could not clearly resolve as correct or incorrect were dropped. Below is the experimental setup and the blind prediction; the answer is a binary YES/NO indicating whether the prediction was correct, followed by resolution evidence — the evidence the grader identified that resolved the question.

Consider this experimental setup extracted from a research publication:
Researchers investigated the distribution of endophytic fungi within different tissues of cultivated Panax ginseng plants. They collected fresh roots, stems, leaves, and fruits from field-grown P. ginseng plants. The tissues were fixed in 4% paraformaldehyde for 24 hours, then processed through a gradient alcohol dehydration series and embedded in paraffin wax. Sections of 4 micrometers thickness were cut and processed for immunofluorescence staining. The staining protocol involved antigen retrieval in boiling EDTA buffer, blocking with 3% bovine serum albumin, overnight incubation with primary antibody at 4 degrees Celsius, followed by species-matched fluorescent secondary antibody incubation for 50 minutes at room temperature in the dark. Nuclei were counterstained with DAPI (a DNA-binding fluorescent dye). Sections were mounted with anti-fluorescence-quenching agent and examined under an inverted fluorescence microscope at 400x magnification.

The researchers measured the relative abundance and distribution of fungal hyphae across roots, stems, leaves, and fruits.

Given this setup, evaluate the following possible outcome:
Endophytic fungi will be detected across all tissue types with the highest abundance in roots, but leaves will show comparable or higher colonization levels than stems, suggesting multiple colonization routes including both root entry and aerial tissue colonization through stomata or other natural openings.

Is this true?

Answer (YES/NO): NO